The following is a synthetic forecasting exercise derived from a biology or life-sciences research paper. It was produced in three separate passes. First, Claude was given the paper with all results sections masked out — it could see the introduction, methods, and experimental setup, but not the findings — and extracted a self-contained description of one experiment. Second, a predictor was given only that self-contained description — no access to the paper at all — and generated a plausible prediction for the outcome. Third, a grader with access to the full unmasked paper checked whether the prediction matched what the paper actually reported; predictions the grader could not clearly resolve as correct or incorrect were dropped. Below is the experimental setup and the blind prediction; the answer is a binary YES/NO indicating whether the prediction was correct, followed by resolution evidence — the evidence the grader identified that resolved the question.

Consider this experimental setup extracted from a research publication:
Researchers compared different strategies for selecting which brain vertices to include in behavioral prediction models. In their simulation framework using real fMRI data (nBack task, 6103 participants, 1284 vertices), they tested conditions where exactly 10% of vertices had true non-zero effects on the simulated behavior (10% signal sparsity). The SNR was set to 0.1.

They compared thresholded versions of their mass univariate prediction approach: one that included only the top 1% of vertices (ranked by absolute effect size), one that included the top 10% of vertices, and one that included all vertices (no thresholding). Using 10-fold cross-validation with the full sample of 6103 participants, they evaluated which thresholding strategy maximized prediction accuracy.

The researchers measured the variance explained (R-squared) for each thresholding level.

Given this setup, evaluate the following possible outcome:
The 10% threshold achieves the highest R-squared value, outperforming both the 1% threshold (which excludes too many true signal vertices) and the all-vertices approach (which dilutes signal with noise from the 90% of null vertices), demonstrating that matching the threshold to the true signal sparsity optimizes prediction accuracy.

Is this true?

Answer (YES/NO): NO